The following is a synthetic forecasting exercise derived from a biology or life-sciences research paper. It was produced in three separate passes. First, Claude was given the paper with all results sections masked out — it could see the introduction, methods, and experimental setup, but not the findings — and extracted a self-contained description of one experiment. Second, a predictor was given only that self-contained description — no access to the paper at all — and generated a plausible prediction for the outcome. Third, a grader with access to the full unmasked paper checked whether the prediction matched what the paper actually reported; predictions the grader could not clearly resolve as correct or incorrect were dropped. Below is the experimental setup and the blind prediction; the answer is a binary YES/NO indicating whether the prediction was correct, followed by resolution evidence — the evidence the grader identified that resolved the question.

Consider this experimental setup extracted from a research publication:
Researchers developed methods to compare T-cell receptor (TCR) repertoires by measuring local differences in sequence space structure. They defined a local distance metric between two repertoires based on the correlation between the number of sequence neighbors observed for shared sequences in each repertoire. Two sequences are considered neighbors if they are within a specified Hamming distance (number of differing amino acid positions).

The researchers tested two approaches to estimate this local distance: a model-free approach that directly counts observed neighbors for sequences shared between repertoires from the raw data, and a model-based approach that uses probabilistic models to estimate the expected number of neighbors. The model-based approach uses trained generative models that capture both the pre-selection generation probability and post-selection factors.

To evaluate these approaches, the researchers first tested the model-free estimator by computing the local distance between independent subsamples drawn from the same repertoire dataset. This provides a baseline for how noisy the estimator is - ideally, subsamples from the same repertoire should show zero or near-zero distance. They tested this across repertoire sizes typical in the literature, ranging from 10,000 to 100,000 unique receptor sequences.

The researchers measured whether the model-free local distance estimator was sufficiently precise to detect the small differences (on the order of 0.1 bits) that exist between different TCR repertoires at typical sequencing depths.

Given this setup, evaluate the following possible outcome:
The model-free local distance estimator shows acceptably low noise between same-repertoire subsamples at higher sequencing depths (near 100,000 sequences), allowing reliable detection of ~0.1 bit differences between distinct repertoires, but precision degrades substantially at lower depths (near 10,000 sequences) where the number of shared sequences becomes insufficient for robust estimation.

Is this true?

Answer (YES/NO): NO